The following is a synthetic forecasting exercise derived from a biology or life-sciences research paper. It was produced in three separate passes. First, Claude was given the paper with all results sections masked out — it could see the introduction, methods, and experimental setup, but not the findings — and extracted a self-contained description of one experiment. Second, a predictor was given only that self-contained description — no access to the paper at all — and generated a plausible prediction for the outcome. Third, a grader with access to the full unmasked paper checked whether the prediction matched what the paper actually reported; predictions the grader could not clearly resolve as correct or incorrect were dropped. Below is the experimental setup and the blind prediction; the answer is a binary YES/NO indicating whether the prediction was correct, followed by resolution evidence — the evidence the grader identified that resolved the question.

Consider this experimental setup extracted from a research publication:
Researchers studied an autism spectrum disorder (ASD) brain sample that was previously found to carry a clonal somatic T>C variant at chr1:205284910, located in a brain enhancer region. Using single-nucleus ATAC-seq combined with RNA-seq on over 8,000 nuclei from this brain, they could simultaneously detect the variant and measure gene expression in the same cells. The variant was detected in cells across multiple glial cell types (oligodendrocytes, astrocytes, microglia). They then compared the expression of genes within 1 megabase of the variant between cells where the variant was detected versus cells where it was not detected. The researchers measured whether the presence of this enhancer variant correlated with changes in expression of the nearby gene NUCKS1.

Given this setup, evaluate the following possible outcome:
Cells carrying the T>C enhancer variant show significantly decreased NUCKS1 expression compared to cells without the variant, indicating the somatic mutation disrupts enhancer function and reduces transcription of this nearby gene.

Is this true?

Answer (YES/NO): YES